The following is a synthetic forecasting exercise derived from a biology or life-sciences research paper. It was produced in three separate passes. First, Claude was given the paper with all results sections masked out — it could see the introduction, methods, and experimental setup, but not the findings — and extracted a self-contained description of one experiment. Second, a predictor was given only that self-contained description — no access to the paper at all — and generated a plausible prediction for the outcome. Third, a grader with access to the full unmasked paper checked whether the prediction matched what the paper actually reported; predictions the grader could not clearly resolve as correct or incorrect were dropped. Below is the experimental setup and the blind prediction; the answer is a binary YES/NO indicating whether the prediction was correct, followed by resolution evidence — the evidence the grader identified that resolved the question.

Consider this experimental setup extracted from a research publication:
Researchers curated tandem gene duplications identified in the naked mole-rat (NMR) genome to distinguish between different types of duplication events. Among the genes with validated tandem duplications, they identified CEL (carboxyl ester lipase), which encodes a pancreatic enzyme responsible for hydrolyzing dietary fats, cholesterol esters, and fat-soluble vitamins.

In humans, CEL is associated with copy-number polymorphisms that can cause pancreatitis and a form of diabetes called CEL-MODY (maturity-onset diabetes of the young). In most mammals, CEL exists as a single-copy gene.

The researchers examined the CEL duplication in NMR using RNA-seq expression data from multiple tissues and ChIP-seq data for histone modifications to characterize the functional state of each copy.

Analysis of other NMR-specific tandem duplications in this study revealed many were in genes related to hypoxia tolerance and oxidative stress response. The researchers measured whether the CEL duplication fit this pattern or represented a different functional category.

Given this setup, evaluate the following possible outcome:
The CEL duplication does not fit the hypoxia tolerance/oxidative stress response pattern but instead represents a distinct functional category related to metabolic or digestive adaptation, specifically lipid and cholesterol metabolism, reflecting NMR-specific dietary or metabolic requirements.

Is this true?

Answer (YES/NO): NO